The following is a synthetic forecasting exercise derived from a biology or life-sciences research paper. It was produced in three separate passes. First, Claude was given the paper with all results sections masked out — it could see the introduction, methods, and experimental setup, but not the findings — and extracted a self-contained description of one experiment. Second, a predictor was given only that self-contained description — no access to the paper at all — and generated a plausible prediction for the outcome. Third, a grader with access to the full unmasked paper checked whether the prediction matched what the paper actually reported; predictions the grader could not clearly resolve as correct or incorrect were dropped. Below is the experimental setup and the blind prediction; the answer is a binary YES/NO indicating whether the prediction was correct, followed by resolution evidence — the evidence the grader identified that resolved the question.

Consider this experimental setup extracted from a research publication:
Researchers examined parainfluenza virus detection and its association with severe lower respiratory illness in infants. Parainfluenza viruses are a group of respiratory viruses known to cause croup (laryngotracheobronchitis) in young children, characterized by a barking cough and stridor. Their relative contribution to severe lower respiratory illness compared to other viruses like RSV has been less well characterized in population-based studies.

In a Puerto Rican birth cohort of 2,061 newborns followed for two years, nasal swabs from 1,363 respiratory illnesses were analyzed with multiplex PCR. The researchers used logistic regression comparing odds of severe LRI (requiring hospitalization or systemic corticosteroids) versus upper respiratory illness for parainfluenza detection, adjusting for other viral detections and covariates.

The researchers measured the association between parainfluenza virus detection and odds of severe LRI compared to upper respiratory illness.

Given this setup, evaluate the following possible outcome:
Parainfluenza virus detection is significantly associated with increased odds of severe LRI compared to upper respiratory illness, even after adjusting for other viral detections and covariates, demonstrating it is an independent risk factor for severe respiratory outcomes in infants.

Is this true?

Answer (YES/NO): YES